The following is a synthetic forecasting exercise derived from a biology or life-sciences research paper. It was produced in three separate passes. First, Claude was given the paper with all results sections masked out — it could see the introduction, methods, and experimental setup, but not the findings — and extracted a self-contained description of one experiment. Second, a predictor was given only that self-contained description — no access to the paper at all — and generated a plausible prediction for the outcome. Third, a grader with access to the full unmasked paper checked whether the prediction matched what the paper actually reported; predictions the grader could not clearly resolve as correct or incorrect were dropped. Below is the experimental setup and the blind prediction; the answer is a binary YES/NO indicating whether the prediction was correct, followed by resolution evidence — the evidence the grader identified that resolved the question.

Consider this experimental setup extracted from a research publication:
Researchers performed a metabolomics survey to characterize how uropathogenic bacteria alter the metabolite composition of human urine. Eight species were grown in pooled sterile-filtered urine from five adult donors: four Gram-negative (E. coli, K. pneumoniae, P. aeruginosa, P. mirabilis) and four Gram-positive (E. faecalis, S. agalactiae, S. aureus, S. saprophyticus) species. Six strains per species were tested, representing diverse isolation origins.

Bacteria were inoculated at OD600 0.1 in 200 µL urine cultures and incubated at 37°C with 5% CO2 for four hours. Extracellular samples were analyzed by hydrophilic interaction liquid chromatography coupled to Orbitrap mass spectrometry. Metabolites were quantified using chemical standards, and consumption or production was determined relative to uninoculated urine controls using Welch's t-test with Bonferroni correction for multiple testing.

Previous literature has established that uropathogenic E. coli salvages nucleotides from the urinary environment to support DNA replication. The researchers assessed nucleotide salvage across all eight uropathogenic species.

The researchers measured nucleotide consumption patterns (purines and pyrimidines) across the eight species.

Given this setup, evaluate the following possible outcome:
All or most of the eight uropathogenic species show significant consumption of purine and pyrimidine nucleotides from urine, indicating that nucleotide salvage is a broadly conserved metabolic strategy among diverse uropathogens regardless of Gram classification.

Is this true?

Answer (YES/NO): YES